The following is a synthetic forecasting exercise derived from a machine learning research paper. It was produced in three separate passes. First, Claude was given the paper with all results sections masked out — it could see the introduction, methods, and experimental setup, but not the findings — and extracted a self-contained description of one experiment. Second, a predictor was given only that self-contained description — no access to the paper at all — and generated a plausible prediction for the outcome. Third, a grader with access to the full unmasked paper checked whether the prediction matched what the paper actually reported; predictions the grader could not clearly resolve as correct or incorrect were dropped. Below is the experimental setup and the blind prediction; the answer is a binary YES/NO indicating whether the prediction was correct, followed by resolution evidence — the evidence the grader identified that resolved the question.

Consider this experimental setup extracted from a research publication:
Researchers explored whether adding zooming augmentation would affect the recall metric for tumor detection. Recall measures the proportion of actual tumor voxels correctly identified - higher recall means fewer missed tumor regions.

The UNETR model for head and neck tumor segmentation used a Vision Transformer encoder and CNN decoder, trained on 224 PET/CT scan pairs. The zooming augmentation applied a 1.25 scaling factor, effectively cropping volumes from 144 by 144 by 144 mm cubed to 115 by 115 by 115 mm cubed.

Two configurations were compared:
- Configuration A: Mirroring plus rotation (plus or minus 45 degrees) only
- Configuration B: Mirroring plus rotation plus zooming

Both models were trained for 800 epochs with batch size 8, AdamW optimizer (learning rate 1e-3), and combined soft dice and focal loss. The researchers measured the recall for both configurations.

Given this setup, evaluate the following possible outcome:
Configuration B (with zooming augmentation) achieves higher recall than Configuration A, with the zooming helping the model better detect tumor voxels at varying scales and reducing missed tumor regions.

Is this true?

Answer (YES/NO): YES